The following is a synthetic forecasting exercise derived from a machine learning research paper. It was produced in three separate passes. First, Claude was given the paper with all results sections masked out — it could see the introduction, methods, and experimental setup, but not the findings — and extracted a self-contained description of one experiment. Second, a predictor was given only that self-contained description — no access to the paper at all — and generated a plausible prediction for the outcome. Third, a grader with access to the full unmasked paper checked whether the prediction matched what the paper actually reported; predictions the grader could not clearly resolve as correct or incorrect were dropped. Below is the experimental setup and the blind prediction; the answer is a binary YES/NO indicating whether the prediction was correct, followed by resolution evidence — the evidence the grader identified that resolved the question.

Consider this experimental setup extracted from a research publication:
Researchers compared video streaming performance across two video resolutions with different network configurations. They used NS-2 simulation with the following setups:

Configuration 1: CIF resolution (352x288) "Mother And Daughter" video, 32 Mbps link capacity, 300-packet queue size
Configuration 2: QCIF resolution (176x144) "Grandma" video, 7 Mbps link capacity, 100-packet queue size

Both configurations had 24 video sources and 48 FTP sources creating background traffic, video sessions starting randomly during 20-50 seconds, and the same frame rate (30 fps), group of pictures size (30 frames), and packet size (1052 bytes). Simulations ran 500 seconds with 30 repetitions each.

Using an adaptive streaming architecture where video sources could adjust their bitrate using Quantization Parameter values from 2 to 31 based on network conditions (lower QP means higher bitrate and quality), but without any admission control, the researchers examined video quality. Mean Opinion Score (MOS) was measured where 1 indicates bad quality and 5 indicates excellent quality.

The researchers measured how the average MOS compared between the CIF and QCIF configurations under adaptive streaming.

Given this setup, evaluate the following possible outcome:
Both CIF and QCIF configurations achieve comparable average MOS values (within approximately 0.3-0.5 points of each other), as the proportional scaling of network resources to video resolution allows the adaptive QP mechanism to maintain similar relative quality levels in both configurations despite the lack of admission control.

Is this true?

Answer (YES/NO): NO